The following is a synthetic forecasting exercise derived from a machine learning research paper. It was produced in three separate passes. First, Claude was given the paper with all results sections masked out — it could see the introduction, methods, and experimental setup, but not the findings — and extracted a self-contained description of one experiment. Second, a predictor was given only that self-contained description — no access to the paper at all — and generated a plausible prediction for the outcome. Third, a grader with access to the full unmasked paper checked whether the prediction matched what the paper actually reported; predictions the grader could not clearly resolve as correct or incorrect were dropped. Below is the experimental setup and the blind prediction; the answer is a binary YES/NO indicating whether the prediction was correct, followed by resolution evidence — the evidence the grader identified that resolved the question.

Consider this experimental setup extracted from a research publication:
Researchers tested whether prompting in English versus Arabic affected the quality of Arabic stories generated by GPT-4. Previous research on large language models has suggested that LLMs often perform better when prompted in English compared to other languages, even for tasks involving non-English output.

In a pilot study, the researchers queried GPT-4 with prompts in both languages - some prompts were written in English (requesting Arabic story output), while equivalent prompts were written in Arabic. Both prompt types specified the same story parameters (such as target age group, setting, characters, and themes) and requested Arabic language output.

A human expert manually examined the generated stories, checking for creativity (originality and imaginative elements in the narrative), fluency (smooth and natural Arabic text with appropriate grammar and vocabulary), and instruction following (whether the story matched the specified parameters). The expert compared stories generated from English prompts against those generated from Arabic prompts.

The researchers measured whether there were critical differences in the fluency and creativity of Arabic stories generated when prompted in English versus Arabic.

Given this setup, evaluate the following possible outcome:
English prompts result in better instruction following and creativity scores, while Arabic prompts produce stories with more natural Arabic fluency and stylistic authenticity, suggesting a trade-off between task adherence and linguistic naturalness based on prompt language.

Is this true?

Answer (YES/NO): NO